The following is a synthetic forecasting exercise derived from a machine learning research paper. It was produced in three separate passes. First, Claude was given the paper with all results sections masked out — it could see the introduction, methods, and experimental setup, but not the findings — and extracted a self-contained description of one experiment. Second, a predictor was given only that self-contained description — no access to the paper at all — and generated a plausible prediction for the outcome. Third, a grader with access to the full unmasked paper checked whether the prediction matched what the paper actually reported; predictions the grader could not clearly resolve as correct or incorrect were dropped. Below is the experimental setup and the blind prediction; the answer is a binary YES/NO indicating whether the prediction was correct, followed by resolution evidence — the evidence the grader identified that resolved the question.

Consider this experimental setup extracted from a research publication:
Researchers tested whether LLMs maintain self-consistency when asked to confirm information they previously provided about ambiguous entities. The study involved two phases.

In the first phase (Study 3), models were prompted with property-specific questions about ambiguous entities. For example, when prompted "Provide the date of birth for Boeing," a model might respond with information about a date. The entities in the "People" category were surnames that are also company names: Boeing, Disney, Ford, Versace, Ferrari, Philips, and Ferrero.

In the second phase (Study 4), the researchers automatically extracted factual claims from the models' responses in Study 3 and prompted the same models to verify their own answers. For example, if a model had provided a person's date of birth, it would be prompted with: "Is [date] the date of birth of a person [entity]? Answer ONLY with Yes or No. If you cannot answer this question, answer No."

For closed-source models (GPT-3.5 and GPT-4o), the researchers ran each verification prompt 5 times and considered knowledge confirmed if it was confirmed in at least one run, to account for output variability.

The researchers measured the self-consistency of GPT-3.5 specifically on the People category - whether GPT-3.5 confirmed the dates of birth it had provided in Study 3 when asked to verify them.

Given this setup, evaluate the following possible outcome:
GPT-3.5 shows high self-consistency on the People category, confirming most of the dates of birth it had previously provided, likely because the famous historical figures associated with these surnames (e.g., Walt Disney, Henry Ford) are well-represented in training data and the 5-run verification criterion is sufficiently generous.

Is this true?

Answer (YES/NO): NO